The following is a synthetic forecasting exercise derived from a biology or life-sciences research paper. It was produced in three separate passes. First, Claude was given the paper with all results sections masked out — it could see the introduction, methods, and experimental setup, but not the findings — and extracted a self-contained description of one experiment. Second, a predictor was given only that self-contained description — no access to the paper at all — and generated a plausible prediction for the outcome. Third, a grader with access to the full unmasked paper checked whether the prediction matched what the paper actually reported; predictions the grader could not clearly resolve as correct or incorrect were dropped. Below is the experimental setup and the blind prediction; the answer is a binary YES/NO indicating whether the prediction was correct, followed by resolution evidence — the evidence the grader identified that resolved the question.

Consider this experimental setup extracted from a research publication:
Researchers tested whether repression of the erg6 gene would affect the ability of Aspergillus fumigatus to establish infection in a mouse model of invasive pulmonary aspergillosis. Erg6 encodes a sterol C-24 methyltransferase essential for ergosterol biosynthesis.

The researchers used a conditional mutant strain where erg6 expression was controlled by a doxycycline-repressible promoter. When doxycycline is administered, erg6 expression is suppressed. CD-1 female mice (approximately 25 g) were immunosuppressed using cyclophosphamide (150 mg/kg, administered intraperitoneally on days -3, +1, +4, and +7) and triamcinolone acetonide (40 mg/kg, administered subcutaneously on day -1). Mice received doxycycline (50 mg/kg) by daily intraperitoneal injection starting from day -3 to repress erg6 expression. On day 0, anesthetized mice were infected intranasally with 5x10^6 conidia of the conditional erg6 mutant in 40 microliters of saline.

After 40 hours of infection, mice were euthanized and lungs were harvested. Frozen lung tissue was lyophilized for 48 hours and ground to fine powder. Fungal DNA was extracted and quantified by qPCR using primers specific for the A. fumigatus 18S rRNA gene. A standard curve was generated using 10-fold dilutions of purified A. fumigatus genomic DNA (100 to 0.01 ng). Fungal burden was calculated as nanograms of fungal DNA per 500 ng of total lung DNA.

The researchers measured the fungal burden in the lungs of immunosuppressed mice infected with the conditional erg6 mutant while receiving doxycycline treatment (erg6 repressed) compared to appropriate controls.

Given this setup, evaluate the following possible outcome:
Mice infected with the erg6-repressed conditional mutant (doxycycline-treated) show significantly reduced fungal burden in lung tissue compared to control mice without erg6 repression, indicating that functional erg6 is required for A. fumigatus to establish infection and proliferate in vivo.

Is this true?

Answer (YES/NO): YES